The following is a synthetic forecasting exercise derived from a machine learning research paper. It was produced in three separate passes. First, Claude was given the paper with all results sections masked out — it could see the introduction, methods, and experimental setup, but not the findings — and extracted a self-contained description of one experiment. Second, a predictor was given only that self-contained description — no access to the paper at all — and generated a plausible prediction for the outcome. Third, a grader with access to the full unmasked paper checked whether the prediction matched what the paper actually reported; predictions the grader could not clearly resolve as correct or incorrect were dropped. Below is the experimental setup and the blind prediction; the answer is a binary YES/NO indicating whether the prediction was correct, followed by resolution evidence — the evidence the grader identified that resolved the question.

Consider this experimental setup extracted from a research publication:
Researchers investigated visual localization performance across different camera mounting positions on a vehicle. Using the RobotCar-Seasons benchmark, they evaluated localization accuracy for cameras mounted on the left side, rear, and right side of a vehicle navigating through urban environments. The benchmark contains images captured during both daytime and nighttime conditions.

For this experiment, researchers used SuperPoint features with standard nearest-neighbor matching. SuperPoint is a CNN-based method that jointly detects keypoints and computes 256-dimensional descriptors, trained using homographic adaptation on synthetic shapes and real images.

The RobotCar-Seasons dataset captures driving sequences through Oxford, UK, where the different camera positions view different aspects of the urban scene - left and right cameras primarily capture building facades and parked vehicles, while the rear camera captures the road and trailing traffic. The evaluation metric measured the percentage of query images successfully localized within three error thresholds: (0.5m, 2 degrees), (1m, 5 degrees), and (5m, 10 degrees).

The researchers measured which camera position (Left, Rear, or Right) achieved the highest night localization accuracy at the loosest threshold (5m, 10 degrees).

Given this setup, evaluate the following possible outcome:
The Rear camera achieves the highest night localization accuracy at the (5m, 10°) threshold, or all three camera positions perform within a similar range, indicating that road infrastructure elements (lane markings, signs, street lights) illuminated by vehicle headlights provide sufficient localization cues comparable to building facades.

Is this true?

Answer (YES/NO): YES